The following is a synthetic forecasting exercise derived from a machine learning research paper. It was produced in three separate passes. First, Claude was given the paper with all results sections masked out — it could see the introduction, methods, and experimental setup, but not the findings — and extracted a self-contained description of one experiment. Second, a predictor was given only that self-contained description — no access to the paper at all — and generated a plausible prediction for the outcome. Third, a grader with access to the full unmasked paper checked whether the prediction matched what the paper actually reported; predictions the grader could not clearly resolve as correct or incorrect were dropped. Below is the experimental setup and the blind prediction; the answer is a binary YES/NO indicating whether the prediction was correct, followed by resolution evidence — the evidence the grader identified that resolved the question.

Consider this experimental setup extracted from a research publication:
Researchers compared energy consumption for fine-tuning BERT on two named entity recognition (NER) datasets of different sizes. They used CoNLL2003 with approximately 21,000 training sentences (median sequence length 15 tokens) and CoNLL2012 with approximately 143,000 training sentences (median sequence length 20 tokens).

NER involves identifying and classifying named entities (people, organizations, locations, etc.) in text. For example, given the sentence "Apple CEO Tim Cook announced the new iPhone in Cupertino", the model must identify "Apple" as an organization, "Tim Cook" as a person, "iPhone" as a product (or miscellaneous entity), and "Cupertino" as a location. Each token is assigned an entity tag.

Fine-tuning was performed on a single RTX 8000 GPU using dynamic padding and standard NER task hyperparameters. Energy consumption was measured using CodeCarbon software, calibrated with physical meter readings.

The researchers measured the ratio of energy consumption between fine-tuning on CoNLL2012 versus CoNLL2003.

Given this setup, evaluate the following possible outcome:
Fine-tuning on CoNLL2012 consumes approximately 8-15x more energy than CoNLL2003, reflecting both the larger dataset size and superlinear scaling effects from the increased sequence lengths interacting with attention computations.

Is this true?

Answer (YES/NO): YES